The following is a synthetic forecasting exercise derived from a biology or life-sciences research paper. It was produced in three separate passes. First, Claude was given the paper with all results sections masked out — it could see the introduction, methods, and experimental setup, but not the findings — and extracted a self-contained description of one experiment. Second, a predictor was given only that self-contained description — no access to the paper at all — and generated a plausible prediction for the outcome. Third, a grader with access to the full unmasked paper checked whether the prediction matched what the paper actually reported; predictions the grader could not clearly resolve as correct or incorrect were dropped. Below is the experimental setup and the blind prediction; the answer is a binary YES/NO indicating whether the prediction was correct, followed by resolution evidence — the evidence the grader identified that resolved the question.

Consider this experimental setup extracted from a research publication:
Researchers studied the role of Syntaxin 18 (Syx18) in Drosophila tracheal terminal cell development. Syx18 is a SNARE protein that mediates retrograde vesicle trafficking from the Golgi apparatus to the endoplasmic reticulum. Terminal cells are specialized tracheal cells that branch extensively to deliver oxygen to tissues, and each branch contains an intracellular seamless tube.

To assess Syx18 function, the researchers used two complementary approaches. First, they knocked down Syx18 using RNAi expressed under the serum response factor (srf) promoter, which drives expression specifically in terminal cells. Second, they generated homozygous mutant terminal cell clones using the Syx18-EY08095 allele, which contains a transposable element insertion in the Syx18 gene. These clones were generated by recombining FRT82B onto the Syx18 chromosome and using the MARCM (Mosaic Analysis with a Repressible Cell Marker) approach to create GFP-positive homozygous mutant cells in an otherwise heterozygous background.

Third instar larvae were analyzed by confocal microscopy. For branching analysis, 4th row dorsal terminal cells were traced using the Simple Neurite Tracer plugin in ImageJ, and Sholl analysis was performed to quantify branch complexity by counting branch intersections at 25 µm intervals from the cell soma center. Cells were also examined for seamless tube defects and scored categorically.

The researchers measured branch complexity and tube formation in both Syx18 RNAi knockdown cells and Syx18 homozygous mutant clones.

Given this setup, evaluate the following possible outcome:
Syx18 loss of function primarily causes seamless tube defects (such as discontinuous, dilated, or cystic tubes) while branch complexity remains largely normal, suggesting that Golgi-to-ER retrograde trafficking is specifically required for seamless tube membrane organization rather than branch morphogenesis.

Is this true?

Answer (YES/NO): NO